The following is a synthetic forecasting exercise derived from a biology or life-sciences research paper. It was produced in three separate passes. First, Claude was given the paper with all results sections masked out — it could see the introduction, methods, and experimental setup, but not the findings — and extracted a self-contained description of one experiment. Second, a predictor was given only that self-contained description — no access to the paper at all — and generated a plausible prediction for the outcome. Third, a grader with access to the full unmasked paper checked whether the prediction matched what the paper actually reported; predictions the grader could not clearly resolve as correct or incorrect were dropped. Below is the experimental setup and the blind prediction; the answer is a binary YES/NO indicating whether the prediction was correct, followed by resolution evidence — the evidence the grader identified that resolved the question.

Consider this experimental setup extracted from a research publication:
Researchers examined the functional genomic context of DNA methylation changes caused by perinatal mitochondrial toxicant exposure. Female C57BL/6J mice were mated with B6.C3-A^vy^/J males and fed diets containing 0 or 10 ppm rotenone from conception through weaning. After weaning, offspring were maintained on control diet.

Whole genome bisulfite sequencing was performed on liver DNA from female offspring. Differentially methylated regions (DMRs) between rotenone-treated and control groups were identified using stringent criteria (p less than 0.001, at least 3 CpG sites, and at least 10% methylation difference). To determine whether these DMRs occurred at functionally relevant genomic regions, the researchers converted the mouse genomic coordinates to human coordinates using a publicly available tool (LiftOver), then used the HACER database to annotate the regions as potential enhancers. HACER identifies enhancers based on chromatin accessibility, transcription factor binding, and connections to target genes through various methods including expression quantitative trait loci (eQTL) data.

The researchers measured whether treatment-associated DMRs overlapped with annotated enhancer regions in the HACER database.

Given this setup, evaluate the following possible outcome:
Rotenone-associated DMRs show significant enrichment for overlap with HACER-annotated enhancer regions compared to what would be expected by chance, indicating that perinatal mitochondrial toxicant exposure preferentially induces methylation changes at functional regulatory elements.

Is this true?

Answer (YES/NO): YES